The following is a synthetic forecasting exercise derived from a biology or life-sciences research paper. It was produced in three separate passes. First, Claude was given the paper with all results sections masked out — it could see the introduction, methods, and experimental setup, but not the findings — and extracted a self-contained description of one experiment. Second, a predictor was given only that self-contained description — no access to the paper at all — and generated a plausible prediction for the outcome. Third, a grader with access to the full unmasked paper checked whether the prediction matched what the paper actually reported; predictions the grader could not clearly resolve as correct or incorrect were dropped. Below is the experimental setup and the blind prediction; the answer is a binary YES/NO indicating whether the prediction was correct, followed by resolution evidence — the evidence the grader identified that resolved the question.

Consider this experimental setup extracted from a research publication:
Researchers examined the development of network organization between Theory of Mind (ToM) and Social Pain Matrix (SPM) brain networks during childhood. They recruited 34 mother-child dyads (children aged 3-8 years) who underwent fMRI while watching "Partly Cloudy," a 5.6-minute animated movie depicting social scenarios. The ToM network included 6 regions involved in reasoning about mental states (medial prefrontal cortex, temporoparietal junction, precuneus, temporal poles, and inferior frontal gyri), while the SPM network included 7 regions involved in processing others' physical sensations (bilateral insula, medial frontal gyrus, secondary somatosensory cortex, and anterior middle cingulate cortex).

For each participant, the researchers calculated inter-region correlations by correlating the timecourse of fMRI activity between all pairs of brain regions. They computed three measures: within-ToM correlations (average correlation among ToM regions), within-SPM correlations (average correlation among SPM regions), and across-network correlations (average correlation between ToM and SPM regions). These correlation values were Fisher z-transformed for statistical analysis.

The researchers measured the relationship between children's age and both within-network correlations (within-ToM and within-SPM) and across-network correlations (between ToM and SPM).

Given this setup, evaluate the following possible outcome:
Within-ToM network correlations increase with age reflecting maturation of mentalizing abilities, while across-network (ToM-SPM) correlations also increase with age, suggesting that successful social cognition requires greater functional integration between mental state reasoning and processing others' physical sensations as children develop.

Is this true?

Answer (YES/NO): NO